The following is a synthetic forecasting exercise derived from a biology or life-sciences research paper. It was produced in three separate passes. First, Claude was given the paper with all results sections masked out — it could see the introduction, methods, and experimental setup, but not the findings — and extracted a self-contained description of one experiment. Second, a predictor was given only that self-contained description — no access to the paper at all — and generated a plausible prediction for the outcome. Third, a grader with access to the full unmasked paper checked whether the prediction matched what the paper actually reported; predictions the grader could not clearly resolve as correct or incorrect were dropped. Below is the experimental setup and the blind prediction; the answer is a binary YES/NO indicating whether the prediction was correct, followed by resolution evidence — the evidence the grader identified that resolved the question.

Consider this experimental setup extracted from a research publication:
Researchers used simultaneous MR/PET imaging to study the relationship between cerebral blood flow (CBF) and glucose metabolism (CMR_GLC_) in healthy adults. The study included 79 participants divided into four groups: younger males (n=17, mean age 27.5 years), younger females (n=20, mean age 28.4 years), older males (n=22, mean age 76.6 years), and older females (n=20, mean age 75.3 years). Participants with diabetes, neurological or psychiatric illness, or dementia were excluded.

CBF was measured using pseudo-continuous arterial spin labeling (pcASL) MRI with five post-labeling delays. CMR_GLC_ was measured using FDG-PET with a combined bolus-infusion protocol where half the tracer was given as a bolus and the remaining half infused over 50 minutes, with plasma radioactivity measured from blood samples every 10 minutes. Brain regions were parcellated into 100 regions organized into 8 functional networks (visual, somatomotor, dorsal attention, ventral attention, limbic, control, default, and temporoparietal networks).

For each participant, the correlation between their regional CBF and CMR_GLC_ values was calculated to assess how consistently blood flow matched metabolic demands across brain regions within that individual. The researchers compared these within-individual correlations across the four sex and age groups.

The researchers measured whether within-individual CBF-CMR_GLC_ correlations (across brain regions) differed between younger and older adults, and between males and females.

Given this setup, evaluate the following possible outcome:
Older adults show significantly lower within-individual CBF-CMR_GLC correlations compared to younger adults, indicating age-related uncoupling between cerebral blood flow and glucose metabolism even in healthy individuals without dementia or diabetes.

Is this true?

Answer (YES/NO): YES